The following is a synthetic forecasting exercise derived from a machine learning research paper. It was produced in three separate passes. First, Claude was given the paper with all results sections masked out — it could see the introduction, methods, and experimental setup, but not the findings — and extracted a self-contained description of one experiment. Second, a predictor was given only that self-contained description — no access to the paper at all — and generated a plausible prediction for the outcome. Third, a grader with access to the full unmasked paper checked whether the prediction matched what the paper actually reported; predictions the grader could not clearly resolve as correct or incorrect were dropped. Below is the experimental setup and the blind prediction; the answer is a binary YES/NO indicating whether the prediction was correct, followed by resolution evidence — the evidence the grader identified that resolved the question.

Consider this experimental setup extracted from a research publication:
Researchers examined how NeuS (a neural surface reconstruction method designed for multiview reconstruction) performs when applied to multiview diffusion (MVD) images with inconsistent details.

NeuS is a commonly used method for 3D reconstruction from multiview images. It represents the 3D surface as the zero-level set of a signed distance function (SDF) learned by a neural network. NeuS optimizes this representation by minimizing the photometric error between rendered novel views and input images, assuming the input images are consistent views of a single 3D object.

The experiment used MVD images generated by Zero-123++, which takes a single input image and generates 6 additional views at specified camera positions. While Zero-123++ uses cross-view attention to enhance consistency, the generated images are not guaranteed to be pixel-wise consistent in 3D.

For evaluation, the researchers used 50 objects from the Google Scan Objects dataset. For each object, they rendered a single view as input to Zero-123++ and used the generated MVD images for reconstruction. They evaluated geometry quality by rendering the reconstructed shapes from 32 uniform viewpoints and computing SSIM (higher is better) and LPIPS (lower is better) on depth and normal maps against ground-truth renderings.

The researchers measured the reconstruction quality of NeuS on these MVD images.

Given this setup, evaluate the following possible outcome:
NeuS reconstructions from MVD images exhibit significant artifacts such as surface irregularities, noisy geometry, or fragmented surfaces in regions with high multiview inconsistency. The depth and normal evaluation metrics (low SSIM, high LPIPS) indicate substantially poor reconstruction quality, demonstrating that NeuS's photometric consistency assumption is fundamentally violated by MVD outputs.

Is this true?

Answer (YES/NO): NO